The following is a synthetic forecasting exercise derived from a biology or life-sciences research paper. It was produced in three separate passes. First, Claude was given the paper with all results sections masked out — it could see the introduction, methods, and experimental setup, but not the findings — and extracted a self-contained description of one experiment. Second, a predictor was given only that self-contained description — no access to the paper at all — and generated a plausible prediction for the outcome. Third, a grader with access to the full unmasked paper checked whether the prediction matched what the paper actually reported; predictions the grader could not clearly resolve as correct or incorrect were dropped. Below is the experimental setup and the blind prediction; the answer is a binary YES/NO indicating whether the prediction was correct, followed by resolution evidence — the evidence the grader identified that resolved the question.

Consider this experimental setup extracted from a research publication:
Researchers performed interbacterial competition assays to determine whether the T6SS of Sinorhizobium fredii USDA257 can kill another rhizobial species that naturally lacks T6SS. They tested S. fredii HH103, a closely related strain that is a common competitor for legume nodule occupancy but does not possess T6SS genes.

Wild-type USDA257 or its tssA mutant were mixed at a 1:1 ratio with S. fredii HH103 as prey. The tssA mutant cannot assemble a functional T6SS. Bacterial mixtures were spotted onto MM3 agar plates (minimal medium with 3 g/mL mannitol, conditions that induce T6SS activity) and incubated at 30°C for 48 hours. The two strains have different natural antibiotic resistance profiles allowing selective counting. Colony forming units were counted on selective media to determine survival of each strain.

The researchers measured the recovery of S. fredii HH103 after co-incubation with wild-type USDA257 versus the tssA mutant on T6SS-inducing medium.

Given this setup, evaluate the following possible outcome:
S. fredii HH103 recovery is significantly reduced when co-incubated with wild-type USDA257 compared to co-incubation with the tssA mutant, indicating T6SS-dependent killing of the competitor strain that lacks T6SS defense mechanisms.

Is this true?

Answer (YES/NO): NO